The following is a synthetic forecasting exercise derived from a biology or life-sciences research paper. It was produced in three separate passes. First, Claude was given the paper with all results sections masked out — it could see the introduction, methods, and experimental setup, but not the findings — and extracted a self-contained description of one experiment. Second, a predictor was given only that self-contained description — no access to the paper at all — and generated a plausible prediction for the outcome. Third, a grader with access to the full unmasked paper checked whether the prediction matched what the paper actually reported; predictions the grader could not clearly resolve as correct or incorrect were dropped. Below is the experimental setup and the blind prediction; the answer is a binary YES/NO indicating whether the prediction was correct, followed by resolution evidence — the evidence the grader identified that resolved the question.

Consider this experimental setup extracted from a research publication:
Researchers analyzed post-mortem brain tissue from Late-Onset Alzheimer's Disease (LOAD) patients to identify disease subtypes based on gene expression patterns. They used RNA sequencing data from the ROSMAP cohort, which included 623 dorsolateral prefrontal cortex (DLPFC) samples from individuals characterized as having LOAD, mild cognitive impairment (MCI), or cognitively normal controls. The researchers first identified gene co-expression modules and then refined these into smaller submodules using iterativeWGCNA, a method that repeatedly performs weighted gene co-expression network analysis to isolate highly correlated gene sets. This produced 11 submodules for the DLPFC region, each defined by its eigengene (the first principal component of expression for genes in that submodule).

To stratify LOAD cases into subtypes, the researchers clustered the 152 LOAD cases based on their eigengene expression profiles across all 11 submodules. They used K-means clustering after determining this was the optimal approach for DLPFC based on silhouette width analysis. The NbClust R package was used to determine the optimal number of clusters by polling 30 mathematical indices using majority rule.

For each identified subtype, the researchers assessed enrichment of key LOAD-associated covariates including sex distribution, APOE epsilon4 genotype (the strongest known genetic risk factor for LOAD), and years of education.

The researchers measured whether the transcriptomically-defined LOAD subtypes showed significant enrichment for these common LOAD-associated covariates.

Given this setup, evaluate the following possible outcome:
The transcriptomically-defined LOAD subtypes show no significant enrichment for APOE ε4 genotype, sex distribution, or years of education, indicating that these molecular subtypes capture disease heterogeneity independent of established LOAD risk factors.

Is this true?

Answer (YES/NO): YES